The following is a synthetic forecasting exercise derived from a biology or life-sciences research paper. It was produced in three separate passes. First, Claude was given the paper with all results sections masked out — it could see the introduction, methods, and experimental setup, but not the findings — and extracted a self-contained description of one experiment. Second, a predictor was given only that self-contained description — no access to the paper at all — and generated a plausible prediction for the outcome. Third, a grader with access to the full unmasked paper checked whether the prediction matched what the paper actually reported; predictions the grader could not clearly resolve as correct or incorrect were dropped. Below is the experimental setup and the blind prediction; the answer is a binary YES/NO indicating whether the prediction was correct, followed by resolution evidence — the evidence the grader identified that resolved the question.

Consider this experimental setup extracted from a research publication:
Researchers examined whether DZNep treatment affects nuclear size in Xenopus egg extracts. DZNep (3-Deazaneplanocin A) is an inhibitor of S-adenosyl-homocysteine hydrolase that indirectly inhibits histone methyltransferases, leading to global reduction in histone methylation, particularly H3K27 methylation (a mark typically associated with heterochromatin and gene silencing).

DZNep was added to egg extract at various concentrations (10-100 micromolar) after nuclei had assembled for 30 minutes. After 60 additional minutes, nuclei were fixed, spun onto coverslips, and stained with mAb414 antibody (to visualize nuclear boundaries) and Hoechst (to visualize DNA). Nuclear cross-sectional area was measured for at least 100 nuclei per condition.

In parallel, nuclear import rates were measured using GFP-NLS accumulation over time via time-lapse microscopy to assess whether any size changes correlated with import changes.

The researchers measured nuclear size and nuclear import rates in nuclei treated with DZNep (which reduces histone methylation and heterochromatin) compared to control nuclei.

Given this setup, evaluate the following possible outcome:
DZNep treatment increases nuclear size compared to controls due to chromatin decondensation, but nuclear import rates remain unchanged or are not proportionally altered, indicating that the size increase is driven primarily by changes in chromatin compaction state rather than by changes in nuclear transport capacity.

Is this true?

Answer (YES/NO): NO